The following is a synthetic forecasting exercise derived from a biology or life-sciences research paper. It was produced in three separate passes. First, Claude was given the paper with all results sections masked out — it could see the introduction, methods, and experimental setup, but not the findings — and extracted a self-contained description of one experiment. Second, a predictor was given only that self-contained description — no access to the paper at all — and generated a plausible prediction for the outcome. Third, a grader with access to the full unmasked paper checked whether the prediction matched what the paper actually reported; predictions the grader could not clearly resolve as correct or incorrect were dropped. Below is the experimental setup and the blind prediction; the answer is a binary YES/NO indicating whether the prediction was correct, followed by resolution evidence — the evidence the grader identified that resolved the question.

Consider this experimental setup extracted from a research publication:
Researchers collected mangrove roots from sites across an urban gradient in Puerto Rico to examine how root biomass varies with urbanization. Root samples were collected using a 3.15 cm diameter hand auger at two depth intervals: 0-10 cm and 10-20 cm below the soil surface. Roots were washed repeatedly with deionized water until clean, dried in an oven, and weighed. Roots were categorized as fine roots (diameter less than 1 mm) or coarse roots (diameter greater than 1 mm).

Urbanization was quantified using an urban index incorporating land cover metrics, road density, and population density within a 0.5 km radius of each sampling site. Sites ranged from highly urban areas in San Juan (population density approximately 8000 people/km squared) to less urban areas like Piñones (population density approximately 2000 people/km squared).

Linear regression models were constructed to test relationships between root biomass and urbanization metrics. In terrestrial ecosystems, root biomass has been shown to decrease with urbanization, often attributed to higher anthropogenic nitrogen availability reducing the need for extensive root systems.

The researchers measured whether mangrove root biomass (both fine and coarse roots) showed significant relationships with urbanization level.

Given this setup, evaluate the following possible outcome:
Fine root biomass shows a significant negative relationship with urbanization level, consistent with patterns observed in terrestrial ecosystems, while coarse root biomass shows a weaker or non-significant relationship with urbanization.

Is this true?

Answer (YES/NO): NO